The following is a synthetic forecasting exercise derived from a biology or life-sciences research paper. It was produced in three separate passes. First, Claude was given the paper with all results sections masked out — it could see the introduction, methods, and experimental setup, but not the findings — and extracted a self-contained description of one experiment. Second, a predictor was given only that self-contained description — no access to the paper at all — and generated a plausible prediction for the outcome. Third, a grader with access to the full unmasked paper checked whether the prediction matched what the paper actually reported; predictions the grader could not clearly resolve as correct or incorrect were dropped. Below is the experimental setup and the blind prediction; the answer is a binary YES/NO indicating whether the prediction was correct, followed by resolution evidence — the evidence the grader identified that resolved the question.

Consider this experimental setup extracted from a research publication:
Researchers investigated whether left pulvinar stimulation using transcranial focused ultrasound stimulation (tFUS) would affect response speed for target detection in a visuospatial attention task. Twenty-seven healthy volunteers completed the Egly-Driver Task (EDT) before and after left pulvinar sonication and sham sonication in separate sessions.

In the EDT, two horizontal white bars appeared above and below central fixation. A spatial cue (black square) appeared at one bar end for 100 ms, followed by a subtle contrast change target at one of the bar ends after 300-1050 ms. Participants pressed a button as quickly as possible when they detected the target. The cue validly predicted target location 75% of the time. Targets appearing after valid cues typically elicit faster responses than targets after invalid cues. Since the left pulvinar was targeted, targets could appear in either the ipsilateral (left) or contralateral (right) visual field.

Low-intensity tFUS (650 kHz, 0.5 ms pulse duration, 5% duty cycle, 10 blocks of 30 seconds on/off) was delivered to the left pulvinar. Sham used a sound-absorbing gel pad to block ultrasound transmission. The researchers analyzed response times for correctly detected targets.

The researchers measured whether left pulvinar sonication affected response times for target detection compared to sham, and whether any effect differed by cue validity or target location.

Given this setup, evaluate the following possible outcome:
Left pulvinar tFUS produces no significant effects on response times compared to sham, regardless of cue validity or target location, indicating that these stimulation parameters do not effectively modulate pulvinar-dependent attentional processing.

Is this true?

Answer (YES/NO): NO